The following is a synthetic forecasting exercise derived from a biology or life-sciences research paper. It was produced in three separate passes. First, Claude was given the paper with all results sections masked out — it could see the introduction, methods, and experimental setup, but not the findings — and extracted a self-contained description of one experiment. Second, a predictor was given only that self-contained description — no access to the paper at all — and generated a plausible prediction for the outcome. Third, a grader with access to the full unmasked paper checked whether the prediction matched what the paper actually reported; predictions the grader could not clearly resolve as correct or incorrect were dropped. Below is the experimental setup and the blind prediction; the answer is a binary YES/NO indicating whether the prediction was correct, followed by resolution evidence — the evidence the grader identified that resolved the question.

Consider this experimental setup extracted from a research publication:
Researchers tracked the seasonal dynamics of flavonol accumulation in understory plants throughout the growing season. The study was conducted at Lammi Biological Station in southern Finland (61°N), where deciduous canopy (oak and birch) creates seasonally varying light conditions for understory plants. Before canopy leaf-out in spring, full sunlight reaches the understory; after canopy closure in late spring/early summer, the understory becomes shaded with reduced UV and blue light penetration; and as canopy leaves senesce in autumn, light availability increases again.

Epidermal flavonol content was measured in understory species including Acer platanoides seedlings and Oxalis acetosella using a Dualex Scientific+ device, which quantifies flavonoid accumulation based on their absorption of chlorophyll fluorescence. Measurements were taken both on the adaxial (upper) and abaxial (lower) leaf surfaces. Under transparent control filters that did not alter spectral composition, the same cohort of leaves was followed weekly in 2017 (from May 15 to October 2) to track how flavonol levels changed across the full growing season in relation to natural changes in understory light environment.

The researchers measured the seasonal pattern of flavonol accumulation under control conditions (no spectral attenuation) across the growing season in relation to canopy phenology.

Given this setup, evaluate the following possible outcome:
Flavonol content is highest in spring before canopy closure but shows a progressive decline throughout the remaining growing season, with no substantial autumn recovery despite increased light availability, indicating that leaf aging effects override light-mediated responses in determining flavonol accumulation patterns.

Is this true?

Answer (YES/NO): NO